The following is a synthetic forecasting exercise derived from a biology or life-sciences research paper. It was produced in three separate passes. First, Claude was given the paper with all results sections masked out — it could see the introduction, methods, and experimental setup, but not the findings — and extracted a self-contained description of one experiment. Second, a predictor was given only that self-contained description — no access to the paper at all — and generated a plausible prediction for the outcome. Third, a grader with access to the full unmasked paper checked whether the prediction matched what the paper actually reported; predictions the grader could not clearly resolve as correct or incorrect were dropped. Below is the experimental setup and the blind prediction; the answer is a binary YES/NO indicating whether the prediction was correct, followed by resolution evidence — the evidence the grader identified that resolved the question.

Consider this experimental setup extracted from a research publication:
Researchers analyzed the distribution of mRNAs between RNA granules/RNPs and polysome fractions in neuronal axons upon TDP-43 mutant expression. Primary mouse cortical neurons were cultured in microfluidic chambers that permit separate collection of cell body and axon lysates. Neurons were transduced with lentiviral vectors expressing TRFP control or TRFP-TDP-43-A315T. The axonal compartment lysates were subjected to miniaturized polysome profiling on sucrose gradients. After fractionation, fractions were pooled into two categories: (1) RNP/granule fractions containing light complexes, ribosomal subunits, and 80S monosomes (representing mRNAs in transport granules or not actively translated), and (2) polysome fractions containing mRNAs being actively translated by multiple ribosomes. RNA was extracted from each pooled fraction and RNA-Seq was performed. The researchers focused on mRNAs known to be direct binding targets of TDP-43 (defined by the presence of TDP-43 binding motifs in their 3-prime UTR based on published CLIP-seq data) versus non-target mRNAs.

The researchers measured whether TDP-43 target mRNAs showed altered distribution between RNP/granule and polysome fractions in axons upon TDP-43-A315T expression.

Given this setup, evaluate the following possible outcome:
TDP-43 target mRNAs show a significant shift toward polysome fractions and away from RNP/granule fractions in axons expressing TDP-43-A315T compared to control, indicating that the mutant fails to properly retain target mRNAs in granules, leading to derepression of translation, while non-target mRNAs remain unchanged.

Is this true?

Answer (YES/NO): NO